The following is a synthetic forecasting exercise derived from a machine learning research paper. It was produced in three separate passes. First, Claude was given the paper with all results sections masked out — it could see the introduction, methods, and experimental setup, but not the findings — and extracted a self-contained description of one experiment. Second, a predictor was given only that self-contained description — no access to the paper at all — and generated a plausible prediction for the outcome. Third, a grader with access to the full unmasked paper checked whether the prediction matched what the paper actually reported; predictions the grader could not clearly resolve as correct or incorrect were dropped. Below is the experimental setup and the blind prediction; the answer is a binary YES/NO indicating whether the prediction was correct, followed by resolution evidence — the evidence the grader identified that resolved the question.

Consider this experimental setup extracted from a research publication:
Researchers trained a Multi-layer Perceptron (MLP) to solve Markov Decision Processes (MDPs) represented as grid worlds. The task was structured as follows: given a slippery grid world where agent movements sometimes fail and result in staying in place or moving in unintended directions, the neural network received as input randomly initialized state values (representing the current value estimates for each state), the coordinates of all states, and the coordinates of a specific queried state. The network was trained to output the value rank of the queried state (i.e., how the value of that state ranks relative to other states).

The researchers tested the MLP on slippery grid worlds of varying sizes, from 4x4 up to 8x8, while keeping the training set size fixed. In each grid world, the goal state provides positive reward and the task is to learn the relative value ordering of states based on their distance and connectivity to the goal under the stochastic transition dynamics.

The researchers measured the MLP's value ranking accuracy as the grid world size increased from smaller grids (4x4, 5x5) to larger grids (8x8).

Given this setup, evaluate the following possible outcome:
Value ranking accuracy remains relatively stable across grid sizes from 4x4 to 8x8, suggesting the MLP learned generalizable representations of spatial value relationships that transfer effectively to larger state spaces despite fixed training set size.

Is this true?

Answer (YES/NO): NO